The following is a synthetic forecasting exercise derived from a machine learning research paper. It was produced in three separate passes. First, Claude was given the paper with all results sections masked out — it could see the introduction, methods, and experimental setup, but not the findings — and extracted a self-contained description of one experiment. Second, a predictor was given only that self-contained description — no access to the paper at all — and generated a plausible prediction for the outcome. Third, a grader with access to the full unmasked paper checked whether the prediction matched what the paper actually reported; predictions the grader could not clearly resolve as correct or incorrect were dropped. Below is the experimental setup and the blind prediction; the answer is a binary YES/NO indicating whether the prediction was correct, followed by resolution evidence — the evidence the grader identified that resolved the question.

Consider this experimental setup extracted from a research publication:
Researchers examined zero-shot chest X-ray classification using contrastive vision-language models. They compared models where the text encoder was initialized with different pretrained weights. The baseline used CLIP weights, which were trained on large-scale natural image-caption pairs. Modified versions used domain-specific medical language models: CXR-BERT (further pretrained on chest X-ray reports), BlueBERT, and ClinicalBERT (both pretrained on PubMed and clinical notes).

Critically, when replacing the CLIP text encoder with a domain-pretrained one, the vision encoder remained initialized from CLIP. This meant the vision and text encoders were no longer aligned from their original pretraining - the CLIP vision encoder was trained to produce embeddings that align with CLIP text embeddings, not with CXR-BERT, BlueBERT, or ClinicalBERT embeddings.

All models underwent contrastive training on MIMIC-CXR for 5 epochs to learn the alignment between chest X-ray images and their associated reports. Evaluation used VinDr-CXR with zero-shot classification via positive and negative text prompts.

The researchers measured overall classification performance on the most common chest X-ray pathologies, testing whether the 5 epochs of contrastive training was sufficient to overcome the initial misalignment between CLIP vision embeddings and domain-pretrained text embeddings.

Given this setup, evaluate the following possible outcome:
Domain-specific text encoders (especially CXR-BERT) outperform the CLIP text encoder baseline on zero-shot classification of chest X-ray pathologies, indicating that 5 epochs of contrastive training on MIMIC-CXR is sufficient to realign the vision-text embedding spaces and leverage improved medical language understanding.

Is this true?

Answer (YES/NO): NO